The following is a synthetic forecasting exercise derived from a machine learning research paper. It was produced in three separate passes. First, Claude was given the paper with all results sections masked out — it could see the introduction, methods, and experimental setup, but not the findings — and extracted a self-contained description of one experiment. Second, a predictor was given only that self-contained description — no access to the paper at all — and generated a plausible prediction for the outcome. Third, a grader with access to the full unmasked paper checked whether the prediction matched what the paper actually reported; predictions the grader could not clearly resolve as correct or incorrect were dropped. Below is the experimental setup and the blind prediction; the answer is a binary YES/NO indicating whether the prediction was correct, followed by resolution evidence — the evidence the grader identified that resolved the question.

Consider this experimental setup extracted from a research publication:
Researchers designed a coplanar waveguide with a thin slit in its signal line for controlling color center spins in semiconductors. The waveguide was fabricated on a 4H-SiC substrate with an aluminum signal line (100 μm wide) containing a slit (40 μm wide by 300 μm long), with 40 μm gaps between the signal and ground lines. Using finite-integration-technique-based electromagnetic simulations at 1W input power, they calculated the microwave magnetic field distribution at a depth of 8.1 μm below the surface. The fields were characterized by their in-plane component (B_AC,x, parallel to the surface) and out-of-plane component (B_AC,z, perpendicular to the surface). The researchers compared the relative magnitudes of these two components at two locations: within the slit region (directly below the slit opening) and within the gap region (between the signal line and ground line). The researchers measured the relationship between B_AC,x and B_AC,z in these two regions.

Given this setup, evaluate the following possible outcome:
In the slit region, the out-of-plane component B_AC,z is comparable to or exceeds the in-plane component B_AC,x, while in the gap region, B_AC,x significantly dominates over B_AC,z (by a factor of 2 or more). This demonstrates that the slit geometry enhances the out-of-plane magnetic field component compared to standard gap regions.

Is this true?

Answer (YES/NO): NO